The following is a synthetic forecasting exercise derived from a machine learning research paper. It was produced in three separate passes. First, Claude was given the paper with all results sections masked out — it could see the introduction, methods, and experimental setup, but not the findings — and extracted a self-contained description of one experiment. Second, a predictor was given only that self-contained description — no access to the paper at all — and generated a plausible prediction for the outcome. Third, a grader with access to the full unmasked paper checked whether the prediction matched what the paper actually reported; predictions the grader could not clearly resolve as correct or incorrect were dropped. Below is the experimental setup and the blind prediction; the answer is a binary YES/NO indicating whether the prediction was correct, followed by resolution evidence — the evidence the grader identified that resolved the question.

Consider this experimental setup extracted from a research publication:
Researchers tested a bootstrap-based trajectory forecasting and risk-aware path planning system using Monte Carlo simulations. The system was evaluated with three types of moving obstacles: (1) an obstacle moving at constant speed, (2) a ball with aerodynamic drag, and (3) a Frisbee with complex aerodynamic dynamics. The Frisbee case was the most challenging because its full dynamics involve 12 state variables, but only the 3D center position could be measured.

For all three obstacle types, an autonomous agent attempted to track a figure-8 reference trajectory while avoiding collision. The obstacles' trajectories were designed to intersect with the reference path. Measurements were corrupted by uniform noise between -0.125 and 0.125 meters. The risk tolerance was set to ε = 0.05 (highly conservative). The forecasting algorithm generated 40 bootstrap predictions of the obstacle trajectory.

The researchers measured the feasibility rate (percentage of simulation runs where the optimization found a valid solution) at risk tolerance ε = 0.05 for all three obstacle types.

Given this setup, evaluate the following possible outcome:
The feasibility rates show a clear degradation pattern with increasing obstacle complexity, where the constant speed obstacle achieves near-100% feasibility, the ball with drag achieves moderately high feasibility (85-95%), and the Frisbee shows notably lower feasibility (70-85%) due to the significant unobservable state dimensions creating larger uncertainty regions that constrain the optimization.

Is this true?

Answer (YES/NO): NO